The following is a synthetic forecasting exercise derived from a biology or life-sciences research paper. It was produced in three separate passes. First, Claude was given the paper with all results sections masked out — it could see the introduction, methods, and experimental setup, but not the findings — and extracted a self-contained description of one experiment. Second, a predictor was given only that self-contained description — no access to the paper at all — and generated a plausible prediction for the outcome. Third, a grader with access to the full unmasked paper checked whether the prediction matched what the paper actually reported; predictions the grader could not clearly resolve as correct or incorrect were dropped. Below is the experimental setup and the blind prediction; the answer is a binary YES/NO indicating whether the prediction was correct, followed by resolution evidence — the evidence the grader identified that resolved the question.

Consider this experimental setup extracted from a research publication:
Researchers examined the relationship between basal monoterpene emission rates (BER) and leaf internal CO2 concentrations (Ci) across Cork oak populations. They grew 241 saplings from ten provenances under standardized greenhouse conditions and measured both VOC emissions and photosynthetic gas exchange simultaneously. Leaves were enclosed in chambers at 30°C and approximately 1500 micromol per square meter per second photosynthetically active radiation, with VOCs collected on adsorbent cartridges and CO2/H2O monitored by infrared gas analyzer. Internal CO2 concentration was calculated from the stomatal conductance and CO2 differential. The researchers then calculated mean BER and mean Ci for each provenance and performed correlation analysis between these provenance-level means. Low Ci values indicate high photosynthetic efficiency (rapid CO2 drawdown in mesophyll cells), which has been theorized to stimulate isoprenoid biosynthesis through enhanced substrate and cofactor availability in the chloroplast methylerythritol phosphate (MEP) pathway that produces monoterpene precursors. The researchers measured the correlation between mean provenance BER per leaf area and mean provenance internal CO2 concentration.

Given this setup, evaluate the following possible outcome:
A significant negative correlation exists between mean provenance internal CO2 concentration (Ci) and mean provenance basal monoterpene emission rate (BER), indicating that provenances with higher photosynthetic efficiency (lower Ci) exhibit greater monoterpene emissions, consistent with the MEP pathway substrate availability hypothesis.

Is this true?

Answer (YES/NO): YES